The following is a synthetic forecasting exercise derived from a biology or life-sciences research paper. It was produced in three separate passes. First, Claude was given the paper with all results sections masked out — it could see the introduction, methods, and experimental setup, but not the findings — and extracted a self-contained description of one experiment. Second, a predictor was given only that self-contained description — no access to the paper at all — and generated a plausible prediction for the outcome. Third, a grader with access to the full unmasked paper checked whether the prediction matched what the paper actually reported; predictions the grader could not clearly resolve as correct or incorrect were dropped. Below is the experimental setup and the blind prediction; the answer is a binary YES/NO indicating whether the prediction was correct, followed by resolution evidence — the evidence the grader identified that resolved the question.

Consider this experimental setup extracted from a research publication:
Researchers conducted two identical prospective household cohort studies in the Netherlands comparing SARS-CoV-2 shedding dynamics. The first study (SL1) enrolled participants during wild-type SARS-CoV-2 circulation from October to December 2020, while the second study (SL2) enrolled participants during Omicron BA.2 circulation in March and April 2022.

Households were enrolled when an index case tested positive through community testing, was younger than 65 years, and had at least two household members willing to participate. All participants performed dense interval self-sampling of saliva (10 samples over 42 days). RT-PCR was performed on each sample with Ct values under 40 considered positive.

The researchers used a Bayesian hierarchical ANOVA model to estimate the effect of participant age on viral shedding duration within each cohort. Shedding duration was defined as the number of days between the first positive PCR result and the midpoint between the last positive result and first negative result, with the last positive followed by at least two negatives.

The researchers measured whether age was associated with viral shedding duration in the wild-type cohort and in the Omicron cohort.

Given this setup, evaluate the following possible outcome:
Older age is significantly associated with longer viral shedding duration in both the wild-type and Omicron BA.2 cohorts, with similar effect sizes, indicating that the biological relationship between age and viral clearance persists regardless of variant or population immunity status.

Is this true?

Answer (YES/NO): NO